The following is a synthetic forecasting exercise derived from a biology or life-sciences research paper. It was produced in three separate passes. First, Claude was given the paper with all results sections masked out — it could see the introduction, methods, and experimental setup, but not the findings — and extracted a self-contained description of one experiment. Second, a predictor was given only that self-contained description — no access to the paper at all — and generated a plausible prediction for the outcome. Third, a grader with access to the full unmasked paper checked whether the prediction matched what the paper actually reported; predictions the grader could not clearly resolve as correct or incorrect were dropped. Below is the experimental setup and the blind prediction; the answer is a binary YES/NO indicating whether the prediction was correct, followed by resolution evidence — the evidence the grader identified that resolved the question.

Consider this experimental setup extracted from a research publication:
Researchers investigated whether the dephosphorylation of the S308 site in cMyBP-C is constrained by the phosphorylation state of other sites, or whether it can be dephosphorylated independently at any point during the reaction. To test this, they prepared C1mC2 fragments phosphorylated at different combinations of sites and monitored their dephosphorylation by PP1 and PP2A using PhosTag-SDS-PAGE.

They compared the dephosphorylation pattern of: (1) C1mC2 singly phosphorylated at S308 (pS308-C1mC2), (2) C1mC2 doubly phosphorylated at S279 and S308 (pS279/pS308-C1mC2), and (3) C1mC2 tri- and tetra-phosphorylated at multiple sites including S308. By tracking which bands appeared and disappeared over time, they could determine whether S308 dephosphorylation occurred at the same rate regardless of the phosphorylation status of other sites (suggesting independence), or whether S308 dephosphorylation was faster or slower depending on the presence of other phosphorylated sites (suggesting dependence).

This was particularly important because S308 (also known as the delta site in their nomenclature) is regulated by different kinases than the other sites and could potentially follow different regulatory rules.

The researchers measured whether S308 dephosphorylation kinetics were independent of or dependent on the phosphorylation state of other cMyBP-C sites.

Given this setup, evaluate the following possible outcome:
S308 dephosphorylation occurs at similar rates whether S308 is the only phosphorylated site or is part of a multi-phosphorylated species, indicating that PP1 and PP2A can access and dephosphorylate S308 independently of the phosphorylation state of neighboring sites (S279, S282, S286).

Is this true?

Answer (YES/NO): YES